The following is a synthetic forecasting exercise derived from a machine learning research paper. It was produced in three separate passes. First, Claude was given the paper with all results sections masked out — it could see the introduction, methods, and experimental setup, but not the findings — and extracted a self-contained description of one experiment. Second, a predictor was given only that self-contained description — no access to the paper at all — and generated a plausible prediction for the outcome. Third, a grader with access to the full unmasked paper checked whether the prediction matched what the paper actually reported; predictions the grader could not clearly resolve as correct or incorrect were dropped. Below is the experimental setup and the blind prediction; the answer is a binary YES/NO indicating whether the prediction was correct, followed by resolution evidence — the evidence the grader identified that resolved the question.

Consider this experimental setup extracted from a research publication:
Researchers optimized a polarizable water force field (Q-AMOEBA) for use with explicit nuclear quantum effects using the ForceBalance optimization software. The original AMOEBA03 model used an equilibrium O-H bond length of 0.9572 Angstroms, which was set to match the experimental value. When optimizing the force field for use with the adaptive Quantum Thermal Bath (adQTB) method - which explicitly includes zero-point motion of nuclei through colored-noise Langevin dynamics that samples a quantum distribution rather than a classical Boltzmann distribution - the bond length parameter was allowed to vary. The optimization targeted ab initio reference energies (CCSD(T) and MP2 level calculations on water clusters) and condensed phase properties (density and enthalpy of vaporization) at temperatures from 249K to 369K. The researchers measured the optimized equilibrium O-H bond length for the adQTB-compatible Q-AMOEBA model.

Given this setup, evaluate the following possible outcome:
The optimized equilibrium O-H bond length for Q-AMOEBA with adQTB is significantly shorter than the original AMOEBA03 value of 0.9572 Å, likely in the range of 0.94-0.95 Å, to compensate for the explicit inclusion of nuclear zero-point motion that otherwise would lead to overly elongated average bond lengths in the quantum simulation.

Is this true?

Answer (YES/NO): YES